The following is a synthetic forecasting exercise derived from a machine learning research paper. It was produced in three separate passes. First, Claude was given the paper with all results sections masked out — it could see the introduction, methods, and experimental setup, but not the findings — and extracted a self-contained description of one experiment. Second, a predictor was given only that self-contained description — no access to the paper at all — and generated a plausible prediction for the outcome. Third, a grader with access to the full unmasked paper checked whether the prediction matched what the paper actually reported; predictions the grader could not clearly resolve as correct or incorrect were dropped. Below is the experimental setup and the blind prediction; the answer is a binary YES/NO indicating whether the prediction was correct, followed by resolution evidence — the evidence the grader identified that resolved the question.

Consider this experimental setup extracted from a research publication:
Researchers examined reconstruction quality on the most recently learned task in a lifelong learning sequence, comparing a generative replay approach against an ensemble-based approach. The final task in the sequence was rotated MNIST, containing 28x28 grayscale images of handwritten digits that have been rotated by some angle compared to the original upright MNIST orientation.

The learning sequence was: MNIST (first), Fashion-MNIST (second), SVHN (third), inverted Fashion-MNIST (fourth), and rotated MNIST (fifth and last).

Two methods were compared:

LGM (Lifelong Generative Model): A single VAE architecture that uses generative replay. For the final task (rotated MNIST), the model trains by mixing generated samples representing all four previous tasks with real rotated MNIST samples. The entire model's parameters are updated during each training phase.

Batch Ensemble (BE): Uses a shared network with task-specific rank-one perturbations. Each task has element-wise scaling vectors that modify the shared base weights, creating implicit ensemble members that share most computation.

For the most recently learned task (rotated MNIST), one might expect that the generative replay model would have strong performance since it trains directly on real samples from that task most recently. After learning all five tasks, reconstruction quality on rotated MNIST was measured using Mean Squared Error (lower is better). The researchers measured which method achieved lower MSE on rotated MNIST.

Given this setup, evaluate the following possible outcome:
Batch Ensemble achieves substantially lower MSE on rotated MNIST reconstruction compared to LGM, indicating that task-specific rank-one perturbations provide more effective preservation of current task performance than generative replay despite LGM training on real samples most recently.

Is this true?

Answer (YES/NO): YES